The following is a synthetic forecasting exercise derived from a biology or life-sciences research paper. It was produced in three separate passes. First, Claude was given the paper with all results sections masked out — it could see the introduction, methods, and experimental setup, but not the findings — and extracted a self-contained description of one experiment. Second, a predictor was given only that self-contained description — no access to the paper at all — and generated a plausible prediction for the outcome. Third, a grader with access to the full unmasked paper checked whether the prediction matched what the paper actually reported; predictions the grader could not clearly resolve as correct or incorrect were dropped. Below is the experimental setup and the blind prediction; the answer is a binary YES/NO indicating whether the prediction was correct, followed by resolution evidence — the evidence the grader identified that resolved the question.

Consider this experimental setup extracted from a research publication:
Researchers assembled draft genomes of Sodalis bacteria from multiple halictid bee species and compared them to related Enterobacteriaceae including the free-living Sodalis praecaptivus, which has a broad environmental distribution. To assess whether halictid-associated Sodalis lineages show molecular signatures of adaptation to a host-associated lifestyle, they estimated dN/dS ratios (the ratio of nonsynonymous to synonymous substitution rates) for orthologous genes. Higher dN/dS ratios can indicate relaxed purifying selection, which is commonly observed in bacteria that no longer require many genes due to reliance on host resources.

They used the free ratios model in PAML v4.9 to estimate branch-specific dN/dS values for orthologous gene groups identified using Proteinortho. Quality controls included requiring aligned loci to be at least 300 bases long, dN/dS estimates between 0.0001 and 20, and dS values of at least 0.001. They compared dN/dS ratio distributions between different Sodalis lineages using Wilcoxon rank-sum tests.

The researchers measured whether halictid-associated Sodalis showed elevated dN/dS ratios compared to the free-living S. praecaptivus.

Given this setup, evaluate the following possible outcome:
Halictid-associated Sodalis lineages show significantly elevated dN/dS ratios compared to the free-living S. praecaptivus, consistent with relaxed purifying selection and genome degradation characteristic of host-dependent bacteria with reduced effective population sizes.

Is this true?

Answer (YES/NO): YES